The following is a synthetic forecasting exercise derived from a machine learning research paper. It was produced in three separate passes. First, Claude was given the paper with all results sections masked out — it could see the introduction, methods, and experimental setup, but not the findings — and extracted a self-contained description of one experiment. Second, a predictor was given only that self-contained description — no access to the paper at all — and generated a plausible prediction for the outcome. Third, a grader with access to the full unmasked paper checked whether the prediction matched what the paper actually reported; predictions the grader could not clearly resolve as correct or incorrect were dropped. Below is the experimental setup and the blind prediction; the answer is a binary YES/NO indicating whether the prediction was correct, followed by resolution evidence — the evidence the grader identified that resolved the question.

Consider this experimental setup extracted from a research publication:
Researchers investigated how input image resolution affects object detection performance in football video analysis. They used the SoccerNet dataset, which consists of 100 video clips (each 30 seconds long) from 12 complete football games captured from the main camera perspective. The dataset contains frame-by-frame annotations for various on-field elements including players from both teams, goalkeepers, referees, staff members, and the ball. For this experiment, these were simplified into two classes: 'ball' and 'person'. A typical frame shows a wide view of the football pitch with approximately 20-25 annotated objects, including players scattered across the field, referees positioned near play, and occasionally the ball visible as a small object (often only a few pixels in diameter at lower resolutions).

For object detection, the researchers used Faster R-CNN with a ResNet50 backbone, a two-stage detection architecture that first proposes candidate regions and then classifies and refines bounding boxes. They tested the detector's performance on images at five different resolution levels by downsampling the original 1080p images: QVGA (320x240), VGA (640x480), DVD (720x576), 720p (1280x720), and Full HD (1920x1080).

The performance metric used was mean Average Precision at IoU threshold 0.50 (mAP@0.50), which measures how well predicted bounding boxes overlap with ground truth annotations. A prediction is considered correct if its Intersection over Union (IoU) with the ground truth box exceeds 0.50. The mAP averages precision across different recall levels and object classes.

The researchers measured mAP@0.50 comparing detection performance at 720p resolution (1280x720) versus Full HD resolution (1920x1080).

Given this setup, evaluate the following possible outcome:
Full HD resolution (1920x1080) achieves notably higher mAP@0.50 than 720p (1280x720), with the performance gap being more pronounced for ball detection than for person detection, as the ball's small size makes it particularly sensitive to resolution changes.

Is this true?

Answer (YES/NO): NO